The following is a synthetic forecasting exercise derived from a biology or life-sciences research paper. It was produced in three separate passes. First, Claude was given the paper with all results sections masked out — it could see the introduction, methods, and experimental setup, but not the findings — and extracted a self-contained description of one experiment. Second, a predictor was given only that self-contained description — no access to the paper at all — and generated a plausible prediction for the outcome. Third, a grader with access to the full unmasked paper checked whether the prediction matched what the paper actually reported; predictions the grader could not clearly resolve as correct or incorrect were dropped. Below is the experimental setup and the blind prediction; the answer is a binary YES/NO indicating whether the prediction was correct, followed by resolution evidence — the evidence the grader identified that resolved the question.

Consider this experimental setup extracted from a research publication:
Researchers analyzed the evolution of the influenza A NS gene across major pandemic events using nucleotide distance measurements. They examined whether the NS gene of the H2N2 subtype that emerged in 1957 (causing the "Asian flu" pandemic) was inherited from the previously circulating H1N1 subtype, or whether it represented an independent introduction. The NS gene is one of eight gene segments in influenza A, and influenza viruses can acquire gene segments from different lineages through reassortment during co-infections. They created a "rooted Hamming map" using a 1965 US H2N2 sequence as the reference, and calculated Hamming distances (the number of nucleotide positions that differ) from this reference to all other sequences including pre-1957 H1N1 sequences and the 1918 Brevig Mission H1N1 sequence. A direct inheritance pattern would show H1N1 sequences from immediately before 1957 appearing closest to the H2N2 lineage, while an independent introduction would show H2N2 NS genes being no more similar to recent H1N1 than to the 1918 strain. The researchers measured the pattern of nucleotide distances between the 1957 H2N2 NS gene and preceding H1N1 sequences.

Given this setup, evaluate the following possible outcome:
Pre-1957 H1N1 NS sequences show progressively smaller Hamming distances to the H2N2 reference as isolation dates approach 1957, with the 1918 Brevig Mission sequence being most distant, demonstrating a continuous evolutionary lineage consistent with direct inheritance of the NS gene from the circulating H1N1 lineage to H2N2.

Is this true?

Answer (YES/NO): YES